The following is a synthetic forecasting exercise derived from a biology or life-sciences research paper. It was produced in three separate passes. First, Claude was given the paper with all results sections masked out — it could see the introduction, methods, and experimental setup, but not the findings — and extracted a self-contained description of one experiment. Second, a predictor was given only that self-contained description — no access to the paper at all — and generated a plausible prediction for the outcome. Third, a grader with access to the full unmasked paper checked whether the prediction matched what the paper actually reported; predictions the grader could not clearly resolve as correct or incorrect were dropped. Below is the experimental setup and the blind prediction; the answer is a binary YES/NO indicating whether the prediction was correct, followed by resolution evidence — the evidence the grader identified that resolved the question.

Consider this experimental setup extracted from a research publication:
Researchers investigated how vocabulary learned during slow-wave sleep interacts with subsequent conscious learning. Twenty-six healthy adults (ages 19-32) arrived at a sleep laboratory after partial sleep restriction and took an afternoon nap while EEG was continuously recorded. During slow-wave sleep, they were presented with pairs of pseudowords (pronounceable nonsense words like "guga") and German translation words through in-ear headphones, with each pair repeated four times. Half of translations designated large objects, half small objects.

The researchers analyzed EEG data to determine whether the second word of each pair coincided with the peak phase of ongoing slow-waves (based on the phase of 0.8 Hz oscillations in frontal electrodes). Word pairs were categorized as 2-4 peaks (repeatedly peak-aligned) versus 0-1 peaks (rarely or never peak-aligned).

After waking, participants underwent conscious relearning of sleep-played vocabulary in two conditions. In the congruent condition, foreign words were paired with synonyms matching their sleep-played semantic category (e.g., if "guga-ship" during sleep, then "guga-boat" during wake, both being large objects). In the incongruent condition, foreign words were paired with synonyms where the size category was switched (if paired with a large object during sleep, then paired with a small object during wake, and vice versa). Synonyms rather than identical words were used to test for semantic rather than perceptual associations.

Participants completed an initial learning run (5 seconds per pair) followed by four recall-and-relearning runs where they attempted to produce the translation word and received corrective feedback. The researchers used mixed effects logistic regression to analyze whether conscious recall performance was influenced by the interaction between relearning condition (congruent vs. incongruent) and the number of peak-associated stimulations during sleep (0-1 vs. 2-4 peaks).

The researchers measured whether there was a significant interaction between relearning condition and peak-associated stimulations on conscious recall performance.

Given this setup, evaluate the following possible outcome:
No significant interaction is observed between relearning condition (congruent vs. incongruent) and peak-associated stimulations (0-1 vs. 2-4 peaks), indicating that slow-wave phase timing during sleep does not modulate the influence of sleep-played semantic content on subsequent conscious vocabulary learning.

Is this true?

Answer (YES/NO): NO